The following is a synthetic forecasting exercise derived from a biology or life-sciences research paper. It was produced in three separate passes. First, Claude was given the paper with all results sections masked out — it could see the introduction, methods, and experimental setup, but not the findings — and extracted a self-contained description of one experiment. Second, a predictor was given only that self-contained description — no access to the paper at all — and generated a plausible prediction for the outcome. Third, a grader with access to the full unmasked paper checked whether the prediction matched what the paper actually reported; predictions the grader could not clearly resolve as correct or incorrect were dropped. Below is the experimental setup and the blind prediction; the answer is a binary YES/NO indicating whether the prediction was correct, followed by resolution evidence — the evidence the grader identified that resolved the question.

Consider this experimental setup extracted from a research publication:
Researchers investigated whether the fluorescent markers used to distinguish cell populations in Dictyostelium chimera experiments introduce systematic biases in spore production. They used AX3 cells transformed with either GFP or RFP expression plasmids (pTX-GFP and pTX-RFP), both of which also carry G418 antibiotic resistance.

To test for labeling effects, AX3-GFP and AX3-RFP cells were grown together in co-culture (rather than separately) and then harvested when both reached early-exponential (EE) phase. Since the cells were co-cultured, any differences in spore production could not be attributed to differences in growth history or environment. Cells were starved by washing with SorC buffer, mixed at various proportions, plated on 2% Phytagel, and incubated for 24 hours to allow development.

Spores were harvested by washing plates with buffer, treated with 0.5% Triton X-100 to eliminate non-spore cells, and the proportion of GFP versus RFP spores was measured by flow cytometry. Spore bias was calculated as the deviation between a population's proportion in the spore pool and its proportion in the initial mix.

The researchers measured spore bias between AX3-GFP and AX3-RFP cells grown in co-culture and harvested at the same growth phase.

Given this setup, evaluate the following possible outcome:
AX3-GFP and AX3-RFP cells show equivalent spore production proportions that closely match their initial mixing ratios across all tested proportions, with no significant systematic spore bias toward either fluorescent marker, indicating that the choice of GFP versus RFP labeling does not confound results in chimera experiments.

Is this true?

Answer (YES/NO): NO